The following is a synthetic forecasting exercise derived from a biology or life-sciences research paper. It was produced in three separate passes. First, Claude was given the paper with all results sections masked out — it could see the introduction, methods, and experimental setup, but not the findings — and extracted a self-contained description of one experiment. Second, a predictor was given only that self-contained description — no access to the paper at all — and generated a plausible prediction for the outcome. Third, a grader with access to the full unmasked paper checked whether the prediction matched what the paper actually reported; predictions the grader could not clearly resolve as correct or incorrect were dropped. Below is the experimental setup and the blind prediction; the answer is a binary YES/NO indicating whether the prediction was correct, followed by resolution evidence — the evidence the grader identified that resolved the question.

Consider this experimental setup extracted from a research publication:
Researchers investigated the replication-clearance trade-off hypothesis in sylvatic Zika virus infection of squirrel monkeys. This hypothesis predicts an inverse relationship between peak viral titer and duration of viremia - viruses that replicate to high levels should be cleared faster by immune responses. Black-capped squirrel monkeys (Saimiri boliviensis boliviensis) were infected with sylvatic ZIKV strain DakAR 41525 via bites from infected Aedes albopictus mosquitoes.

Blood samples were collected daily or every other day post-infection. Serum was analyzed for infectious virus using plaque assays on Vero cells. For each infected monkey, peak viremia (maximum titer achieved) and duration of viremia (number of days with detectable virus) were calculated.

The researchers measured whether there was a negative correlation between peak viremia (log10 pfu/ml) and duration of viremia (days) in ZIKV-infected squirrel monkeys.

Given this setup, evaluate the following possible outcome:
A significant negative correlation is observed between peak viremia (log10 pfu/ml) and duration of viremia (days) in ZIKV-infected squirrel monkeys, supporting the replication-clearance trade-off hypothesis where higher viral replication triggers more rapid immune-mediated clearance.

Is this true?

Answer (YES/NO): YES